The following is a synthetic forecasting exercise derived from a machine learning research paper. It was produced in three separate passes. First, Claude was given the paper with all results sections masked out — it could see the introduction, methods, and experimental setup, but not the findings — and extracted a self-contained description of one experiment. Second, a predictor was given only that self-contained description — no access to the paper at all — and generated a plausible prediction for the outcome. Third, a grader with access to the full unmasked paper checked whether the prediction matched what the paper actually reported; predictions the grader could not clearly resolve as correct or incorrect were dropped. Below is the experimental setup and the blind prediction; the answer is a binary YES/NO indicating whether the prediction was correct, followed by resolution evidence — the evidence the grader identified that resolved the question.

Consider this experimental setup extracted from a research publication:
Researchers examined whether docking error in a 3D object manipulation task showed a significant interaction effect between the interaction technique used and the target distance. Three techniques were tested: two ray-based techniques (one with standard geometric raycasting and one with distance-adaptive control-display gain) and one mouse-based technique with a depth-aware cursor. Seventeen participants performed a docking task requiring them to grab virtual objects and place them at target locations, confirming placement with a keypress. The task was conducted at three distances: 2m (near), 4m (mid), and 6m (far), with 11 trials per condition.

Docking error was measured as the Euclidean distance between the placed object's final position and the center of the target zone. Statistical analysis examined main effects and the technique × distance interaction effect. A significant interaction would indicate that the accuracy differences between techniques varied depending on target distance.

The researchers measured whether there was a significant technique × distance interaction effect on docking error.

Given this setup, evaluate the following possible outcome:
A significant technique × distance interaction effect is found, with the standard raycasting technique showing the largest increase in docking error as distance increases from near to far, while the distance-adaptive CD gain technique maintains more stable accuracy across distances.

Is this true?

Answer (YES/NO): NO